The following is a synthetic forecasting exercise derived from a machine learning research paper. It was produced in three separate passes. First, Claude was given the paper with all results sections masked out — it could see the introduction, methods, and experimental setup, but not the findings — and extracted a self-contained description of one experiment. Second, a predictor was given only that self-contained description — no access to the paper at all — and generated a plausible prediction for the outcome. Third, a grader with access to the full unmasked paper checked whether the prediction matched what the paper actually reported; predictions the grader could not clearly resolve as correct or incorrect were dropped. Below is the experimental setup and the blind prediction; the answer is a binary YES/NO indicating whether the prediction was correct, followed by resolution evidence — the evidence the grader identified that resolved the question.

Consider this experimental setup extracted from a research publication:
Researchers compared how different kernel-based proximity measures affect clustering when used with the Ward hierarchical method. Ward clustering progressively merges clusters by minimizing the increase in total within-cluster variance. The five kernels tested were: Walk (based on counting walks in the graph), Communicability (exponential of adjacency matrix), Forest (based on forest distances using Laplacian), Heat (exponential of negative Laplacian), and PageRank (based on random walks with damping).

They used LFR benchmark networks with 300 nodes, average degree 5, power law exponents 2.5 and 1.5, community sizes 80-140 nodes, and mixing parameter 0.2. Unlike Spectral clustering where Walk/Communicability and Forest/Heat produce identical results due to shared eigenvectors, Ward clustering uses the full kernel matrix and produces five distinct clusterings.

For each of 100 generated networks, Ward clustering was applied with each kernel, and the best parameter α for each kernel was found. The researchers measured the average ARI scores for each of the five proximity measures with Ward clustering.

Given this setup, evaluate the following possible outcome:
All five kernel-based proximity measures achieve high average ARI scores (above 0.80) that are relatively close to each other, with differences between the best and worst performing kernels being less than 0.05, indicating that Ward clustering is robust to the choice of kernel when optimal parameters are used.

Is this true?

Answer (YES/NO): NO